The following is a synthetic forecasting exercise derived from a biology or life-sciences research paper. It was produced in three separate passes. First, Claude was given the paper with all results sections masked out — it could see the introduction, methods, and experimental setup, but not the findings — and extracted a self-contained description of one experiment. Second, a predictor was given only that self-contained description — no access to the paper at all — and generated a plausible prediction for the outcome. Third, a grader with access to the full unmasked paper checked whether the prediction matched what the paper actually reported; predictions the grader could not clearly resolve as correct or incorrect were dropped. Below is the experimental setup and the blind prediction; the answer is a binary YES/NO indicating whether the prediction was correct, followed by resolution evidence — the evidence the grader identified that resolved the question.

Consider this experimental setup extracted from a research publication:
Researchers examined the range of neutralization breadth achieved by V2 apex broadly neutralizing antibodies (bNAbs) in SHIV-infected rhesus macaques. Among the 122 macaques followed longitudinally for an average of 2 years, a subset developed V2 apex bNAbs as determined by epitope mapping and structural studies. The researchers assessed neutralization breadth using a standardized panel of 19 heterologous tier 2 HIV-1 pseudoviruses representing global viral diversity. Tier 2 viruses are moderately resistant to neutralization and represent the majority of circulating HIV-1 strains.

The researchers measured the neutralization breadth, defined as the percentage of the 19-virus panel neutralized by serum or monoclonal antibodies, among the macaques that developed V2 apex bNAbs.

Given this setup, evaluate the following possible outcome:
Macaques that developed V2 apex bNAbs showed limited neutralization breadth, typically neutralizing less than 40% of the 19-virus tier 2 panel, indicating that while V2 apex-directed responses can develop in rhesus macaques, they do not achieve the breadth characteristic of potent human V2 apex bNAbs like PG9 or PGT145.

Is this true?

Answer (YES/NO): NO